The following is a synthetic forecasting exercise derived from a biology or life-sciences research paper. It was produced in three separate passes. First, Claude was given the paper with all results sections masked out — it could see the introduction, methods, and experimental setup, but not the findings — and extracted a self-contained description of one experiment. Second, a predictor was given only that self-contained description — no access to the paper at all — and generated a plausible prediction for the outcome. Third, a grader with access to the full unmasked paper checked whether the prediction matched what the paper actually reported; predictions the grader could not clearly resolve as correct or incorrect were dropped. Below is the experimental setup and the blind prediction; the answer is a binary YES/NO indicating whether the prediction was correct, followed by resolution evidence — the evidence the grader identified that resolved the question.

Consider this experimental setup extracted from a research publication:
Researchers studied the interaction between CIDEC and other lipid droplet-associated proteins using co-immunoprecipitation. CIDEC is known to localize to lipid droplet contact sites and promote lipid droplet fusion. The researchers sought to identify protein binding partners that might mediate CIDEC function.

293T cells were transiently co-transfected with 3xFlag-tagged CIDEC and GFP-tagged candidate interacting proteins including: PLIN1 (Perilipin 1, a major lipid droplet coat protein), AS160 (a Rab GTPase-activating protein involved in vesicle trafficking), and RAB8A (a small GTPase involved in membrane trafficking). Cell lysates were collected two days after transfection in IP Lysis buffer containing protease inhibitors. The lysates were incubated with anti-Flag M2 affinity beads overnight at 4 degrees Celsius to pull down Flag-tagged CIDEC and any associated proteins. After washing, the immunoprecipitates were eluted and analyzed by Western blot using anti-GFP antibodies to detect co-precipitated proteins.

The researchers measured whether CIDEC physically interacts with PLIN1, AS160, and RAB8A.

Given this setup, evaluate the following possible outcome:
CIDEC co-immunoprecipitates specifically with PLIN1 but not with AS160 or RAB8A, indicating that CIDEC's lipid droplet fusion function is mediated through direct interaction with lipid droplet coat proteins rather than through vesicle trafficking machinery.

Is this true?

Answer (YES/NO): NO